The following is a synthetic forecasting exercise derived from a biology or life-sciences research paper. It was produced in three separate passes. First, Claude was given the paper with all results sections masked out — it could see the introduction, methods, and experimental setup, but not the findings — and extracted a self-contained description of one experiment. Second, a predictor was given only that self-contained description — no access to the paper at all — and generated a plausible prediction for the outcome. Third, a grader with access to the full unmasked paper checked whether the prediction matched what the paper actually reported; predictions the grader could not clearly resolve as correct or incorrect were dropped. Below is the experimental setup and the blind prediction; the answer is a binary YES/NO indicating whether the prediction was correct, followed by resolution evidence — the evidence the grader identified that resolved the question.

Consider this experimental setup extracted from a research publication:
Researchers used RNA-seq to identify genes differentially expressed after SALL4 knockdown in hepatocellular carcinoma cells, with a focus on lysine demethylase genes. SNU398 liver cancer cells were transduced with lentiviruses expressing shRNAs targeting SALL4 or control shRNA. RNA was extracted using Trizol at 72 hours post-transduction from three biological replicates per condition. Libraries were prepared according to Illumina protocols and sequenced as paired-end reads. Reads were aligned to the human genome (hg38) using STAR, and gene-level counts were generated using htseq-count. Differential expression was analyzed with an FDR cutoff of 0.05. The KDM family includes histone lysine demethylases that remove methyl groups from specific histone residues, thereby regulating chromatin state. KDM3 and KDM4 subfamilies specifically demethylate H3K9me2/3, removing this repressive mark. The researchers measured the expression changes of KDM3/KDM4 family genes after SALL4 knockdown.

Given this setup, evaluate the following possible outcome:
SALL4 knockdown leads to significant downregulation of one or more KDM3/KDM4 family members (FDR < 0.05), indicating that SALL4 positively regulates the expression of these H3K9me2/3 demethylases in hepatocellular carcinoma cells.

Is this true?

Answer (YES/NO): NO